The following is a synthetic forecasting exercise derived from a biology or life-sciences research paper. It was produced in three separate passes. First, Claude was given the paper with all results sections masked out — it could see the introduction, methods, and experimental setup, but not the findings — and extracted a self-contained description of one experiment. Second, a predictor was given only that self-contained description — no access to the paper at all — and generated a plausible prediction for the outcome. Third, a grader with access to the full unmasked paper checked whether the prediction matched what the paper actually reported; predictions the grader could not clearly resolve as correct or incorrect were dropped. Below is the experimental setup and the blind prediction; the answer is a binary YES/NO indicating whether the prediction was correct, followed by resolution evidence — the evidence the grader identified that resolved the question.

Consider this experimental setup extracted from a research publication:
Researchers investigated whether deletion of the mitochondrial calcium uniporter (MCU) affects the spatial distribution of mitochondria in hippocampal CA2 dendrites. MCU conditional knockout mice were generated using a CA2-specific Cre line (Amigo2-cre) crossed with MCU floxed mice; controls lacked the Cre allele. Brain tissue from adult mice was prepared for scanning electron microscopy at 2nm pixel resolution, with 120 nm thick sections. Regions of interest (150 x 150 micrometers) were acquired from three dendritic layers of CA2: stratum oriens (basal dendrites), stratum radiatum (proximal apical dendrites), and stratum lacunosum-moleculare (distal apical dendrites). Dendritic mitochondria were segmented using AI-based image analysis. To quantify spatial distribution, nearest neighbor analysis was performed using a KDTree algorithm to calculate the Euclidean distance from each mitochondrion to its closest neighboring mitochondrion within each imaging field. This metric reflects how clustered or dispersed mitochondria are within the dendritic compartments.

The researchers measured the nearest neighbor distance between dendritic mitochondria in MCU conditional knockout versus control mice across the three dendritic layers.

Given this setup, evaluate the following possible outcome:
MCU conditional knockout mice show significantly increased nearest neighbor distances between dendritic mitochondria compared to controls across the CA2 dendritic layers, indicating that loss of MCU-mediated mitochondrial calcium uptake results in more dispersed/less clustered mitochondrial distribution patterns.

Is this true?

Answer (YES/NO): NO